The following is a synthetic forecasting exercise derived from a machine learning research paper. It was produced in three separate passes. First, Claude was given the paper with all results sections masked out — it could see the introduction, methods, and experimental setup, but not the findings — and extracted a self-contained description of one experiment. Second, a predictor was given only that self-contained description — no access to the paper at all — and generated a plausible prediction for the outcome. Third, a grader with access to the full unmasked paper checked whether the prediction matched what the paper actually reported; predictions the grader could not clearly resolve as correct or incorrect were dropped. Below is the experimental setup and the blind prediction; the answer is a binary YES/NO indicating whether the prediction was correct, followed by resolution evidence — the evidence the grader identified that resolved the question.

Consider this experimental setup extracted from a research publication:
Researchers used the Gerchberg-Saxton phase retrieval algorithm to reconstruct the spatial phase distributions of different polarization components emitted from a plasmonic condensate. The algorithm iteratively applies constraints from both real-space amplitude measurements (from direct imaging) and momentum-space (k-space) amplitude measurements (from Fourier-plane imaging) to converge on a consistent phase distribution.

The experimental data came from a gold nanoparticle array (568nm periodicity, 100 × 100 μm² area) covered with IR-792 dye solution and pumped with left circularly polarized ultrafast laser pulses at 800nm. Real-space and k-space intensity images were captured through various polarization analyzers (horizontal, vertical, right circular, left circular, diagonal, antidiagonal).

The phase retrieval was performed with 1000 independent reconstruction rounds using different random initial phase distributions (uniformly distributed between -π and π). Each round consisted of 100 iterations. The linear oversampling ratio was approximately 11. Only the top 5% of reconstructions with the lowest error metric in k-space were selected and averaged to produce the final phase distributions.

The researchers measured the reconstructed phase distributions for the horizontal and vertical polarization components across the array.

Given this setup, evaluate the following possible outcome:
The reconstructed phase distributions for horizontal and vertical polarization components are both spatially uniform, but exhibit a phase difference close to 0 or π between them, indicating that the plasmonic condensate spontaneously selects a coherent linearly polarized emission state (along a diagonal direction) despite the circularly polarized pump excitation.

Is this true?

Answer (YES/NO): NO